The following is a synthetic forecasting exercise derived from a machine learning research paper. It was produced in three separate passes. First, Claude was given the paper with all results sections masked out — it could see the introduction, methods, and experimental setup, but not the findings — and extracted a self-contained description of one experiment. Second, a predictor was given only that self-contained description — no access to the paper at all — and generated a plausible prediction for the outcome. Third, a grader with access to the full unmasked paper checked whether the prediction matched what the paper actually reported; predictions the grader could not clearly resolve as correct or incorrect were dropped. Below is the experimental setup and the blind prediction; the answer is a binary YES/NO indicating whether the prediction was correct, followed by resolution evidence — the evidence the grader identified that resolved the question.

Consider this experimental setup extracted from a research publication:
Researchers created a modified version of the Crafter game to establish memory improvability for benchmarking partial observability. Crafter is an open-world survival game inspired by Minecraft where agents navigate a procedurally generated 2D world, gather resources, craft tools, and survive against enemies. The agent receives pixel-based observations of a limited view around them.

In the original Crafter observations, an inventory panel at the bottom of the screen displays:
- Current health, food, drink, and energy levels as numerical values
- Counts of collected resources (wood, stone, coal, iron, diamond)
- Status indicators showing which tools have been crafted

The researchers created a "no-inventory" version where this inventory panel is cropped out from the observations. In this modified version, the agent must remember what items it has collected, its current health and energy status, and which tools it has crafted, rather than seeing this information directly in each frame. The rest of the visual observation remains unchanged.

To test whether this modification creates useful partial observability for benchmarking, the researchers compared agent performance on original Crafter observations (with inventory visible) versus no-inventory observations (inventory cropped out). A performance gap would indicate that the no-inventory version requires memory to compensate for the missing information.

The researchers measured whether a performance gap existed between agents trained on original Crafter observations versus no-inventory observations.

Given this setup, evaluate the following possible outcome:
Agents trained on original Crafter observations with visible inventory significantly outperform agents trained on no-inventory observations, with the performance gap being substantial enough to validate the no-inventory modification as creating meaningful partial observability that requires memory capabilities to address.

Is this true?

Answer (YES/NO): YES